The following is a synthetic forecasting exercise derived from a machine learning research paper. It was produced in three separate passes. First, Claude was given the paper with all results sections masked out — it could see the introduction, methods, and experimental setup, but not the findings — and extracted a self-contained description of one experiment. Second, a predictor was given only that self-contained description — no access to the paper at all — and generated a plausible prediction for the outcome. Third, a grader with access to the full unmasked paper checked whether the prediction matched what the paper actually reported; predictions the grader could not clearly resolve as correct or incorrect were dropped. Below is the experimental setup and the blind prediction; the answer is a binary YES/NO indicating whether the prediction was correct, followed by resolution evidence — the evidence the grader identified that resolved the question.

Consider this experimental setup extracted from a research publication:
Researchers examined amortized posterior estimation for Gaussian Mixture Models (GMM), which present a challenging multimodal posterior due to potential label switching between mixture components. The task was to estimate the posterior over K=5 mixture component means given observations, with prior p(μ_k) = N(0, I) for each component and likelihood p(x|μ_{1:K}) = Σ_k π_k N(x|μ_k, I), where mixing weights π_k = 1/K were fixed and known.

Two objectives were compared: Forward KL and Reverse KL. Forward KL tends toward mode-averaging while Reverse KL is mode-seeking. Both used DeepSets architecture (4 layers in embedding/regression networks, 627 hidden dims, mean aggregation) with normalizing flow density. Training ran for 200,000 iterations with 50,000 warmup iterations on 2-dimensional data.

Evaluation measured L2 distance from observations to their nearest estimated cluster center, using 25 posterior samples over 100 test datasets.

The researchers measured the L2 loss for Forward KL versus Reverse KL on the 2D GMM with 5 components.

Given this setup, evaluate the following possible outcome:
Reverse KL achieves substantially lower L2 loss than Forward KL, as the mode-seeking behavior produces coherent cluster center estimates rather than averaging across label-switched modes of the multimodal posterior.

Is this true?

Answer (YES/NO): NO